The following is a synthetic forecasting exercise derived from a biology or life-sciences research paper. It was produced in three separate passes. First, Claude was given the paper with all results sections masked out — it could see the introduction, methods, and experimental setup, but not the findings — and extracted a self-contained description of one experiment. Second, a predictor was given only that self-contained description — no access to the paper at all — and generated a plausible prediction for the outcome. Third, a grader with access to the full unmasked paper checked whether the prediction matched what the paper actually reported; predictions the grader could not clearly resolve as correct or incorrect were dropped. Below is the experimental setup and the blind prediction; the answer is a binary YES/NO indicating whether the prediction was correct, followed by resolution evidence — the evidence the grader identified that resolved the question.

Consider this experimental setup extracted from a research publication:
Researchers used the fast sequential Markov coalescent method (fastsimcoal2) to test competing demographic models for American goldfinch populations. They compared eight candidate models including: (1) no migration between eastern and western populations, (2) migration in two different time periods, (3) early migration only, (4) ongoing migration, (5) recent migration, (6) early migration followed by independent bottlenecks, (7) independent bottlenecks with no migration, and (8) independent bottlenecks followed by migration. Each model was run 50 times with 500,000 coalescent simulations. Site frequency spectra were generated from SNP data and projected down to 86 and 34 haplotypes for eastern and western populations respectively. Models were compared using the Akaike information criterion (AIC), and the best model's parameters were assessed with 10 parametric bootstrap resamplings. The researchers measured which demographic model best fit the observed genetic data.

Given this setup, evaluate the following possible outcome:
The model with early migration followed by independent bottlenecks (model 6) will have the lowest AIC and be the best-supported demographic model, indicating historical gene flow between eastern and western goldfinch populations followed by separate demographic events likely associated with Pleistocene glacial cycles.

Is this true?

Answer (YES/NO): NO